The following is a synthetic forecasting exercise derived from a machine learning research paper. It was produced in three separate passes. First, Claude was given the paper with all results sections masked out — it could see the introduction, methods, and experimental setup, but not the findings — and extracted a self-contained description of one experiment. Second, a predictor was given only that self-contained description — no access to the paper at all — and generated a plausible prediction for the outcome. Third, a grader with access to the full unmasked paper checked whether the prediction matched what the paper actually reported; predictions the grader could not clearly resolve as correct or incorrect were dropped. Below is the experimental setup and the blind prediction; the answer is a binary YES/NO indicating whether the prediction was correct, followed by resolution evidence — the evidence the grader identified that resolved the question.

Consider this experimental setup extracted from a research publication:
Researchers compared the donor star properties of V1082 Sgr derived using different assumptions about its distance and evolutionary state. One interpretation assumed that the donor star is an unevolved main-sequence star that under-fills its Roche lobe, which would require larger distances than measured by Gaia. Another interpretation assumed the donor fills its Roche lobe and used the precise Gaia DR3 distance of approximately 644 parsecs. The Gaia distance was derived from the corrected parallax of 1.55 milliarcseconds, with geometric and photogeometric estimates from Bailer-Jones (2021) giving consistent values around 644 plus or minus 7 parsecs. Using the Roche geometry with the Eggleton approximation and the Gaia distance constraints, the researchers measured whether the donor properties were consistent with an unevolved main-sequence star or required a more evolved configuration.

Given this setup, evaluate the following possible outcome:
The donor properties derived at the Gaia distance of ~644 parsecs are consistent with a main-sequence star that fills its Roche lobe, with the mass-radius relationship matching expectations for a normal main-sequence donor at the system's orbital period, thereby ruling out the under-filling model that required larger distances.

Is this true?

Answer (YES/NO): NO